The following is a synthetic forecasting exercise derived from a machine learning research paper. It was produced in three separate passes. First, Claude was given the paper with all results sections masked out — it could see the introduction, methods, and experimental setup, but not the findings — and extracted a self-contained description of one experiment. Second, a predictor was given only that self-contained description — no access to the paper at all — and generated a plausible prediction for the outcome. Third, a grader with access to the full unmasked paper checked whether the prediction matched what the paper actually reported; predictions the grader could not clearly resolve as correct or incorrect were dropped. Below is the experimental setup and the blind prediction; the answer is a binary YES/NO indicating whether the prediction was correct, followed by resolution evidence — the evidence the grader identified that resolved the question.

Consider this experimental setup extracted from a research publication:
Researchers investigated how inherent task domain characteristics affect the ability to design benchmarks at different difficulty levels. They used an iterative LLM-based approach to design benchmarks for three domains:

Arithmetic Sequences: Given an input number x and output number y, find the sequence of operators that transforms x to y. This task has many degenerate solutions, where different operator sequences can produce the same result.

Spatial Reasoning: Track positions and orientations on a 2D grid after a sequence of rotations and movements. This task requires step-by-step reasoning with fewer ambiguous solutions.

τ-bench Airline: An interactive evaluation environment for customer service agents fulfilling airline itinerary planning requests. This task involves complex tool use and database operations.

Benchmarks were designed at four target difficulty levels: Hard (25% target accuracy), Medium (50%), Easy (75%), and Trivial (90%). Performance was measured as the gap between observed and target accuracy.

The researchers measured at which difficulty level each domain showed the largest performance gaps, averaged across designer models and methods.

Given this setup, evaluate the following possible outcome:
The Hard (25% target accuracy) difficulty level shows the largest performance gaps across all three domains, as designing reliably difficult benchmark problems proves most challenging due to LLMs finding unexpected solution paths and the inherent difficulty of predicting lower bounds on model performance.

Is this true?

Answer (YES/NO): NO